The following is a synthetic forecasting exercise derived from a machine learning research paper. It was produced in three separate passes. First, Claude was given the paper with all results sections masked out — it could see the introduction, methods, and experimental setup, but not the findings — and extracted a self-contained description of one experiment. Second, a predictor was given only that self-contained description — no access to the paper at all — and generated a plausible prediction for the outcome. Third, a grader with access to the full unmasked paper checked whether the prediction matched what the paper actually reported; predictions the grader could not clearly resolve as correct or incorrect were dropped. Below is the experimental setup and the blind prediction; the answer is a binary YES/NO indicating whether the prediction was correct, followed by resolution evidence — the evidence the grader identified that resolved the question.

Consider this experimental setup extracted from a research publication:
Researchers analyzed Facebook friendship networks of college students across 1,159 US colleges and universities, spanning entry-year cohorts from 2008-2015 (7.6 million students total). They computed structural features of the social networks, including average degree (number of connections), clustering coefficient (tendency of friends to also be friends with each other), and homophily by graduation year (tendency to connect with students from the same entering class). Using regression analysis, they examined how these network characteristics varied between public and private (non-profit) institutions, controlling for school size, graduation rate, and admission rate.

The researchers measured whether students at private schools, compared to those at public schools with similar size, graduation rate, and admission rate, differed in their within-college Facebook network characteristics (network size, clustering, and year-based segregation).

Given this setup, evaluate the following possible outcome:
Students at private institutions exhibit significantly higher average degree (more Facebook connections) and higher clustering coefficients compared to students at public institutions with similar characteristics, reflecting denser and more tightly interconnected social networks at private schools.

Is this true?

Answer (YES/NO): YES